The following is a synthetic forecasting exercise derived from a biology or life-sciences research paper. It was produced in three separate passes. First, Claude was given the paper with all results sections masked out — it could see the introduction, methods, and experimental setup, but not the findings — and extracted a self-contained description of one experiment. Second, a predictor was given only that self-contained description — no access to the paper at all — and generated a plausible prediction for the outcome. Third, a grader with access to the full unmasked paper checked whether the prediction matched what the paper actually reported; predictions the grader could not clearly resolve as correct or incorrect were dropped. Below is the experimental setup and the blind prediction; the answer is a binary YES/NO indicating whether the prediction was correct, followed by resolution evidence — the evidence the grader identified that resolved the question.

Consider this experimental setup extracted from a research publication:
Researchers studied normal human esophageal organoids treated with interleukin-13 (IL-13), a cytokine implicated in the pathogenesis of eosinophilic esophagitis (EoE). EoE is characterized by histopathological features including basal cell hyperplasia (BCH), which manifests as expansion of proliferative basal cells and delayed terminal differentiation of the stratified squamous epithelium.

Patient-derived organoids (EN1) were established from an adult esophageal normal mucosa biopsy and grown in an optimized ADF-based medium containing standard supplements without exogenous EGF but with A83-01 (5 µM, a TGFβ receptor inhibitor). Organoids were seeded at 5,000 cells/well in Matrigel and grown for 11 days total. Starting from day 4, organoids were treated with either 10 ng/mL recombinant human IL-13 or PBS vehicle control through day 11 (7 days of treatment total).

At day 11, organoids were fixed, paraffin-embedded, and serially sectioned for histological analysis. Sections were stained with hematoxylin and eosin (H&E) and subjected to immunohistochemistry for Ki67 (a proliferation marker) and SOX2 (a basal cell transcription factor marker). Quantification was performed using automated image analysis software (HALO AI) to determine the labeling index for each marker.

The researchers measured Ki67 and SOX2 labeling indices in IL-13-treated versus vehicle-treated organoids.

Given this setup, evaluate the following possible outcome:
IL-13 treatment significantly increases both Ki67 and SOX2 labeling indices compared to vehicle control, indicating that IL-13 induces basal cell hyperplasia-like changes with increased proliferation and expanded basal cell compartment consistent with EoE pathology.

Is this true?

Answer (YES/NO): NO